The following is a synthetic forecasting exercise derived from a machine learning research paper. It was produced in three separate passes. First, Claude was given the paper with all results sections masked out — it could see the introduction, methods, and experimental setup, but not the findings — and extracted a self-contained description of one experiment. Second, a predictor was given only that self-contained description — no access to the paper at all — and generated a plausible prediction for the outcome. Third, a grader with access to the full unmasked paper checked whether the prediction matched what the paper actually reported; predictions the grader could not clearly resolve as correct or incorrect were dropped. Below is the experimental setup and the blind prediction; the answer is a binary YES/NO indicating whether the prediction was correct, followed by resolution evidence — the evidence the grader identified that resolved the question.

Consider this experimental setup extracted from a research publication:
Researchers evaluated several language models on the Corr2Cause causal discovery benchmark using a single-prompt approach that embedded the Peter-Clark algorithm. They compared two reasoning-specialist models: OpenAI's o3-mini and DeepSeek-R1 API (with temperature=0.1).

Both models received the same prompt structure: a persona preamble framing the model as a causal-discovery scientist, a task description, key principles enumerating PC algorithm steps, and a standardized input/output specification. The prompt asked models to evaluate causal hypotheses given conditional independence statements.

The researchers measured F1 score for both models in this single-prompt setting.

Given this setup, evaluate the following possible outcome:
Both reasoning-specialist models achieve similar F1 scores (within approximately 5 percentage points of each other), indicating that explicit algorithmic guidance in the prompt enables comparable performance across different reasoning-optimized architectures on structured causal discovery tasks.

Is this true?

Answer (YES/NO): YES